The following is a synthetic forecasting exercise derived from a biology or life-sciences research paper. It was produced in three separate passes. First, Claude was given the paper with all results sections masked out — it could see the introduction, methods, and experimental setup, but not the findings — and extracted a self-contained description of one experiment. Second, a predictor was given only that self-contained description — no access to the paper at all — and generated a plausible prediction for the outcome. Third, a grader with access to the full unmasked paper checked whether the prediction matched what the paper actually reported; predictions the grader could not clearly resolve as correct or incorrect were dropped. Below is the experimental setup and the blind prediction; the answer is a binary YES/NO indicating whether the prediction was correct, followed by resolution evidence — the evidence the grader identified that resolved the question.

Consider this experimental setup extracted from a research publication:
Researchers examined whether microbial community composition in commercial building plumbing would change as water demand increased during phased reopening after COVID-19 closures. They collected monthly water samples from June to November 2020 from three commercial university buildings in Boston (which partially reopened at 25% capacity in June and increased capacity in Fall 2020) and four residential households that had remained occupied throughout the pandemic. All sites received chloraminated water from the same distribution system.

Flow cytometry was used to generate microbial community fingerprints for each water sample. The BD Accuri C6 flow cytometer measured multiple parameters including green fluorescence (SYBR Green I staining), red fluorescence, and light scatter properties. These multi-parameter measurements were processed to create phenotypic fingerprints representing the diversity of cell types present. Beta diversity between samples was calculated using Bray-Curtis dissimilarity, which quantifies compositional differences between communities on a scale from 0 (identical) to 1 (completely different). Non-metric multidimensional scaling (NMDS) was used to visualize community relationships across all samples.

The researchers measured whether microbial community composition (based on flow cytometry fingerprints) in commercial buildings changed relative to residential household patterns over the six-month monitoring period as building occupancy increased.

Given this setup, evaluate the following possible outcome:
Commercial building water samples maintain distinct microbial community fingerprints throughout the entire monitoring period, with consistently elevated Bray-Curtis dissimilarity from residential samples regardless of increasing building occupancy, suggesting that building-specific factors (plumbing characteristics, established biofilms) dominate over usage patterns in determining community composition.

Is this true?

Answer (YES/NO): NO